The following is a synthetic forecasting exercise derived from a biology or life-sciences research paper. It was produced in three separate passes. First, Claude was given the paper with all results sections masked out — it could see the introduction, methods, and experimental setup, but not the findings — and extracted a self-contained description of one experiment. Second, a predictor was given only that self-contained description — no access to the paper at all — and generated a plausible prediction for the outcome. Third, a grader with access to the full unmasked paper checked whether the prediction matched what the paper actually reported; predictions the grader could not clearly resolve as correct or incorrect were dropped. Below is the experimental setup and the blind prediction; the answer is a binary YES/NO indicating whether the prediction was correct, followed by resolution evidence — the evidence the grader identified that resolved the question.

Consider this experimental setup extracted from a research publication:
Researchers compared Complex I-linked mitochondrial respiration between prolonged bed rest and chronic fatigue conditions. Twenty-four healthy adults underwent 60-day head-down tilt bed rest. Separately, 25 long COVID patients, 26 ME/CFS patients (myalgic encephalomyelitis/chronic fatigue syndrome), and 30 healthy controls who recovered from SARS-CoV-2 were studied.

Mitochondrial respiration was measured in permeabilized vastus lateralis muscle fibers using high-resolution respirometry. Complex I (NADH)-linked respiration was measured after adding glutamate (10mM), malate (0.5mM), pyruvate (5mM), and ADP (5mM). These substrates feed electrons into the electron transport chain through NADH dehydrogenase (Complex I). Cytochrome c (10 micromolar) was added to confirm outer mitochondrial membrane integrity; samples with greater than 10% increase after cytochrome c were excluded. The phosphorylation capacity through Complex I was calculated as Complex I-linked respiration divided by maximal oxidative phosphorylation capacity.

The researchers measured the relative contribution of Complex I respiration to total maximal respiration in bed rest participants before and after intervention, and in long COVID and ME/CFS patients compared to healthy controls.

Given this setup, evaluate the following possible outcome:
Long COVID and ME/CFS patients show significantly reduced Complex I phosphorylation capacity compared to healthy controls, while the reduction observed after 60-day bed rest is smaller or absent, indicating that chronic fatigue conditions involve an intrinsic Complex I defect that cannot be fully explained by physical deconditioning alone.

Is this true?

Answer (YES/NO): NO